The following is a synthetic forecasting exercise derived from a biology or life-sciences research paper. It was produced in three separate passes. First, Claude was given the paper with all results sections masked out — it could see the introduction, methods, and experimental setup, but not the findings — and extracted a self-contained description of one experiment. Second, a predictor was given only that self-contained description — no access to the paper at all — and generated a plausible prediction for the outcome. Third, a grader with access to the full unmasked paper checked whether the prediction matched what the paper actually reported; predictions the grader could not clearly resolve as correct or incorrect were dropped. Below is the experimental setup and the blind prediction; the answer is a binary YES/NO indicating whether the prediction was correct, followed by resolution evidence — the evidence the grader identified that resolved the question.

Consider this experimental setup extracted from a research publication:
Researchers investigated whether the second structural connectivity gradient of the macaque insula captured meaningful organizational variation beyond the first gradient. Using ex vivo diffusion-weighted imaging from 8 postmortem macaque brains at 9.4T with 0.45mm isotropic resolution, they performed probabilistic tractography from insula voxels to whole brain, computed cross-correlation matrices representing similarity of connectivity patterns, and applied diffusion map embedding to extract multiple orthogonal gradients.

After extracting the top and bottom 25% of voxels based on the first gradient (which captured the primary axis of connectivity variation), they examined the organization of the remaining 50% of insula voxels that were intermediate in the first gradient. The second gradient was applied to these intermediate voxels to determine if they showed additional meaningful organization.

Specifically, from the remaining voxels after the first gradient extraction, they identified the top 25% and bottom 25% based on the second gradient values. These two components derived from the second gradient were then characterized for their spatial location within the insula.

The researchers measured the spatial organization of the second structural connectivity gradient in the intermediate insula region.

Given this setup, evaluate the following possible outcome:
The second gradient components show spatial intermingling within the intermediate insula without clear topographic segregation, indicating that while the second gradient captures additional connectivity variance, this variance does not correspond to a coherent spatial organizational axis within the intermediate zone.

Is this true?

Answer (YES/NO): NO